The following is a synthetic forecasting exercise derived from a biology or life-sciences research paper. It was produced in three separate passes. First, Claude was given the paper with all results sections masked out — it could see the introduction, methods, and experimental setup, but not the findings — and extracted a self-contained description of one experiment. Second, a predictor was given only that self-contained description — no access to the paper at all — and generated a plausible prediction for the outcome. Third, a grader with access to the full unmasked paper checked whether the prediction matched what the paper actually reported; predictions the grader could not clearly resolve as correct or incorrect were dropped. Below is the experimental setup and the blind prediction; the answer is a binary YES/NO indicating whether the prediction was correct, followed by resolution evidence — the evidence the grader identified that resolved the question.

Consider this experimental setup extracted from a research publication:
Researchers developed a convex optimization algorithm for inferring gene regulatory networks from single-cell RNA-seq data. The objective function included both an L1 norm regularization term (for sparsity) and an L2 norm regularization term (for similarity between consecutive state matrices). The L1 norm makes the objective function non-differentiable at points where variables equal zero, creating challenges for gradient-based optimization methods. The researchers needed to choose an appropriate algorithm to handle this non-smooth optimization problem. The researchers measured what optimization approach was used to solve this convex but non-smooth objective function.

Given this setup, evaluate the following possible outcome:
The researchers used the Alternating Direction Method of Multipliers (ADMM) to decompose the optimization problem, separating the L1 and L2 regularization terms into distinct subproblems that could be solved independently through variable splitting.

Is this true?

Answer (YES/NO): NO